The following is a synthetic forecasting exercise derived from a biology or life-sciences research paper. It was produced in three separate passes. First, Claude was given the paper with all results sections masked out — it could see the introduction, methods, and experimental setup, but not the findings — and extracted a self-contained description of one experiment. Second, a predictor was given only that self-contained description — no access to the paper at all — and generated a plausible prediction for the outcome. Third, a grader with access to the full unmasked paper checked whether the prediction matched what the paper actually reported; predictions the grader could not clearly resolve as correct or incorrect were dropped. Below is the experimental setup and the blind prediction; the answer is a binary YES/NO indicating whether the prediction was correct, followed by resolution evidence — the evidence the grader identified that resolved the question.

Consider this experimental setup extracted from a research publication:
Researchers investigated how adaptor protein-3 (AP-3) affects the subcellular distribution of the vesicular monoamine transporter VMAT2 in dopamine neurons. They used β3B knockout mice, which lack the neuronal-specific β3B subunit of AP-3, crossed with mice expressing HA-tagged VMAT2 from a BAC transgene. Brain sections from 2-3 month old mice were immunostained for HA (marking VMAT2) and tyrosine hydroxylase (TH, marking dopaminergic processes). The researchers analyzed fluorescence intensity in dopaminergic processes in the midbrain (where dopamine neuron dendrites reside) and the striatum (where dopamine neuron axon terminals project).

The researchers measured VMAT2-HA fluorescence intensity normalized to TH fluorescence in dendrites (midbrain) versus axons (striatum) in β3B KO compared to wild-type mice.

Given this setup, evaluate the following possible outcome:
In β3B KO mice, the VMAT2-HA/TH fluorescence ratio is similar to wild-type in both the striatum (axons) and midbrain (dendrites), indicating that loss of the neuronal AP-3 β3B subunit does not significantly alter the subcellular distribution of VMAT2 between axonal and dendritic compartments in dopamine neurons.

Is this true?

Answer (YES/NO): NO